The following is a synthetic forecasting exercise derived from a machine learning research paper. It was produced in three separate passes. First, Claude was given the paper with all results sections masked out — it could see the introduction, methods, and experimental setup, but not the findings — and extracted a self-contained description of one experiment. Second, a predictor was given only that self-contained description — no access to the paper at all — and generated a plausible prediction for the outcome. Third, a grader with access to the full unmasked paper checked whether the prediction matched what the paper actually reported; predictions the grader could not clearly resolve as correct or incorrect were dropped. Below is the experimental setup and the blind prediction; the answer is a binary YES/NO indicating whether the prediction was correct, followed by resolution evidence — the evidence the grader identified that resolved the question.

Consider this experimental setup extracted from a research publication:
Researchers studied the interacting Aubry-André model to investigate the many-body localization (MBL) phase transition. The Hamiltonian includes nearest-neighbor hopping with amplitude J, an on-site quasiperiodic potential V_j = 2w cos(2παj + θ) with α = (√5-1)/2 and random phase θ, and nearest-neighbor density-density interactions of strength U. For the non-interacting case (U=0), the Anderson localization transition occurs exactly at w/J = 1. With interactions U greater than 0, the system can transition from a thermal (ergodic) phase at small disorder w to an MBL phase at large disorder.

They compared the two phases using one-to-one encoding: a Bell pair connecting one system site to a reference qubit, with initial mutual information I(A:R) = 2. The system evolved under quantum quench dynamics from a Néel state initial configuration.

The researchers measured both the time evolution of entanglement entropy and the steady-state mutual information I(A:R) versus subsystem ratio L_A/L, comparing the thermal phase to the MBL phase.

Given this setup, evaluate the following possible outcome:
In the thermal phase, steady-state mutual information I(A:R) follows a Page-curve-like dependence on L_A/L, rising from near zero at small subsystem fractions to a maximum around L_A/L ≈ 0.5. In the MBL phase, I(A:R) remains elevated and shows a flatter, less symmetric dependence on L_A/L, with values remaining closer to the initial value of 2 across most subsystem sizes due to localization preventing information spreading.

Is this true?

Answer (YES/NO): NO